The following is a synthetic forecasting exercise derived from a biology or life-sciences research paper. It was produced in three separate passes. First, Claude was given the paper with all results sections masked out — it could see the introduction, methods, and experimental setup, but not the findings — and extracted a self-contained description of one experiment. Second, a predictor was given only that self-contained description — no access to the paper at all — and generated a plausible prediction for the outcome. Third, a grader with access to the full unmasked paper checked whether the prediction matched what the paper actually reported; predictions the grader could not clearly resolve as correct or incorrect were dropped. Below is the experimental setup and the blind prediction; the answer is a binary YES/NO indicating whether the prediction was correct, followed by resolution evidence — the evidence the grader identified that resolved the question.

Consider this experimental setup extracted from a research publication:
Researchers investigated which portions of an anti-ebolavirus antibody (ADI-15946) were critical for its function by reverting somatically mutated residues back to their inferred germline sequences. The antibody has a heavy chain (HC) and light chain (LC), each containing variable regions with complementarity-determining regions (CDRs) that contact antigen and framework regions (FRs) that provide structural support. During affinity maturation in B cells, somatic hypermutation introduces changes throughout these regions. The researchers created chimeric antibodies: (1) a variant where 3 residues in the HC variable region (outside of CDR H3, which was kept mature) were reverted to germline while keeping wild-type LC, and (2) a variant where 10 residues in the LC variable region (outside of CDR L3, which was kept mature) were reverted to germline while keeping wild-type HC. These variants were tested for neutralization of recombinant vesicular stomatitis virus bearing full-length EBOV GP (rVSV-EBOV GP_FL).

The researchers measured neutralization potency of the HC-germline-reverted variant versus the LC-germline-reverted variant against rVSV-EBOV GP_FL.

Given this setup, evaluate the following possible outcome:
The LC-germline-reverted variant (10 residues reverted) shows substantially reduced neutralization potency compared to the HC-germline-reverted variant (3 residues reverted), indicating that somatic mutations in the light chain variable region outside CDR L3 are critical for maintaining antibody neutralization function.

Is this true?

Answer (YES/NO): YES